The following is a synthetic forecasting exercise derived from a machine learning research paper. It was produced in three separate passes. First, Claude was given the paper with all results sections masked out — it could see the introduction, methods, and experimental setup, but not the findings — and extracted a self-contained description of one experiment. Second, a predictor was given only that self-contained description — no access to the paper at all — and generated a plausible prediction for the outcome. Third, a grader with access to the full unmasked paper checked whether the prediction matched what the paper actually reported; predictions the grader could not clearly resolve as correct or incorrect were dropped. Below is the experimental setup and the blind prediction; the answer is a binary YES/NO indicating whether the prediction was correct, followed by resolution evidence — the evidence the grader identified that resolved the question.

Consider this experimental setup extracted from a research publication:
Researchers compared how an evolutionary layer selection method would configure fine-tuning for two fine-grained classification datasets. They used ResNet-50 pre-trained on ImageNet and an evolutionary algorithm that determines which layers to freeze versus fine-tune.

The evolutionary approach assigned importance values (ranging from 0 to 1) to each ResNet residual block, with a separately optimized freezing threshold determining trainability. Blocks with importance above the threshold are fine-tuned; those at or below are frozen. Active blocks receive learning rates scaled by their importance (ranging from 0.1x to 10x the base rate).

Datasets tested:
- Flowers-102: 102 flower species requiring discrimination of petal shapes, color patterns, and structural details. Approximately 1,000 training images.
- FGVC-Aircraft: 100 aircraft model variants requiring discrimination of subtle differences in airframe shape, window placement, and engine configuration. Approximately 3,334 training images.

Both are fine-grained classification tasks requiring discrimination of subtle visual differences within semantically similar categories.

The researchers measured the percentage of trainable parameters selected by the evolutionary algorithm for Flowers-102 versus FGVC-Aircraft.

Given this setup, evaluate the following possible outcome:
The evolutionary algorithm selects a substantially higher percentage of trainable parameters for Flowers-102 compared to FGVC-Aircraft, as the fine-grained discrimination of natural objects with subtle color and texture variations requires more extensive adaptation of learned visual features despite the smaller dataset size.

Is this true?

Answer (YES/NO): NO